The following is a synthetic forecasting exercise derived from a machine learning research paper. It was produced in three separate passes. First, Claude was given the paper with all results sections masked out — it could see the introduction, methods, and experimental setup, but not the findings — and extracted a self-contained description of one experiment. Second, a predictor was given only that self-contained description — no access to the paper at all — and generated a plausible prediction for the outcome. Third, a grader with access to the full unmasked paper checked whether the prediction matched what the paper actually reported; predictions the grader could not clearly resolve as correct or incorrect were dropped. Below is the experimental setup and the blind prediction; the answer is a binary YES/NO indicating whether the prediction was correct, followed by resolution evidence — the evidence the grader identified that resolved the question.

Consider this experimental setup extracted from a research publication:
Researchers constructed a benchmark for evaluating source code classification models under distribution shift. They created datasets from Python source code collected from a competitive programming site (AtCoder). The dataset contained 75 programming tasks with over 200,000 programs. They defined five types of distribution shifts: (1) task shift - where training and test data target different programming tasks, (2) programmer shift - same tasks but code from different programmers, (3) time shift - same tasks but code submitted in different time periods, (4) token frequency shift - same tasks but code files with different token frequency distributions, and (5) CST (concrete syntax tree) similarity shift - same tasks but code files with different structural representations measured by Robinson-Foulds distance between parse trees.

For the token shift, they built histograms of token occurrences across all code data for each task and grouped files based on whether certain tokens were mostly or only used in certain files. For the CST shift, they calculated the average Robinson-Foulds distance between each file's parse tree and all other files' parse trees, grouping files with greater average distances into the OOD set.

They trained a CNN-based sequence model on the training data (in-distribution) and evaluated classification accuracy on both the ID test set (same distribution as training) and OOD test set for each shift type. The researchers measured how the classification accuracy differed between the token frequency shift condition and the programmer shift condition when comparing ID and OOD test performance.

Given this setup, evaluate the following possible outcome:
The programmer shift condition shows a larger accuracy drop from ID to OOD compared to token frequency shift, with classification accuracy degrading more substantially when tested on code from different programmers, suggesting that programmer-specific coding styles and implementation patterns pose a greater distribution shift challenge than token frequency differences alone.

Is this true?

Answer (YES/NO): NO